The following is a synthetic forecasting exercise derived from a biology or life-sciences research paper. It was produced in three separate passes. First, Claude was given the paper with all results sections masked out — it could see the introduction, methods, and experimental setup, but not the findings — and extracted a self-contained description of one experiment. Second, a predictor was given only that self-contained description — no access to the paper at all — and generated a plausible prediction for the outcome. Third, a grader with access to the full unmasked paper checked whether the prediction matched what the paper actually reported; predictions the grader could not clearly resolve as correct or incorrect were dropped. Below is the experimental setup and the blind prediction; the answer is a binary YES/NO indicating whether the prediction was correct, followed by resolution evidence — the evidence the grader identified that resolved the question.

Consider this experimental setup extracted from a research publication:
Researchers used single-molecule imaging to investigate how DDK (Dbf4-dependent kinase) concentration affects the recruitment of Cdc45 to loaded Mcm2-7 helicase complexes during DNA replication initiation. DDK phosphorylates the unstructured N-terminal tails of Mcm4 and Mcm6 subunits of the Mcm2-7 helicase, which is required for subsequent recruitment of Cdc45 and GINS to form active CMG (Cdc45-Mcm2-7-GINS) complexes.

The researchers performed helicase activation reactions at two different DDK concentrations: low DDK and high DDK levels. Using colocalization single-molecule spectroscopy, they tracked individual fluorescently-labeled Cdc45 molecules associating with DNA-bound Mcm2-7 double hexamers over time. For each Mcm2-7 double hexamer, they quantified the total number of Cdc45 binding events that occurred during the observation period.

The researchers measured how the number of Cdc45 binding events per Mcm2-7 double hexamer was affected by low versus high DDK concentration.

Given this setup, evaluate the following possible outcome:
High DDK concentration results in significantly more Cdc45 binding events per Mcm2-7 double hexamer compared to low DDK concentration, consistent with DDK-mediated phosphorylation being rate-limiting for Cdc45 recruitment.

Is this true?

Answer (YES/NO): YES